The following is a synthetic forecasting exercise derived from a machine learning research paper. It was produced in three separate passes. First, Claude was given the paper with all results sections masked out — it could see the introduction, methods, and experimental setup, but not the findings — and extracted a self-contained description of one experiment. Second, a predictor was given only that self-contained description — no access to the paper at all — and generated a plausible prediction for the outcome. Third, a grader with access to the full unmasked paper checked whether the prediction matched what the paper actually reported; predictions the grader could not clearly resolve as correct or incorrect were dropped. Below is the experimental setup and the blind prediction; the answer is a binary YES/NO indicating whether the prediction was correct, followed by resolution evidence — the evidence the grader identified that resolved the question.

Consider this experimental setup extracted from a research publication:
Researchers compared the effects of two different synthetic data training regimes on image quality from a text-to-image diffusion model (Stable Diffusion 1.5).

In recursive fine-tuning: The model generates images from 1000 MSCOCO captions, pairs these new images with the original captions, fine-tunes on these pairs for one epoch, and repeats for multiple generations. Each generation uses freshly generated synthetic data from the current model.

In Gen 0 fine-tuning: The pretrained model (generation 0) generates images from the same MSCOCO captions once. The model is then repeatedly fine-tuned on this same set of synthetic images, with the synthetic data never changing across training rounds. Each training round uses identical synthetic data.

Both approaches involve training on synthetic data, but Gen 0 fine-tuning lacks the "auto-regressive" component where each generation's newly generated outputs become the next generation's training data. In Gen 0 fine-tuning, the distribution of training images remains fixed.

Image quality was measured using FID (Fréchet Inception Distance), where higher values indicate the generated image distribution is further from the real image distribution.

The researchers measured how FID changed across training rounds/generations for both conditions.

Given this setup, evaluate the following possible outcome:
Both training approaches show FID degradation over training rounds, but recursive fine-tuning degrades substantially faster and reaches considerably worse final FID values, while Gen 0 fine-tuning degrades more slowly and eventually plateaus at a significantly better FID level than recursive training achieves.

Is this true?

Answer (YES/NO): NO